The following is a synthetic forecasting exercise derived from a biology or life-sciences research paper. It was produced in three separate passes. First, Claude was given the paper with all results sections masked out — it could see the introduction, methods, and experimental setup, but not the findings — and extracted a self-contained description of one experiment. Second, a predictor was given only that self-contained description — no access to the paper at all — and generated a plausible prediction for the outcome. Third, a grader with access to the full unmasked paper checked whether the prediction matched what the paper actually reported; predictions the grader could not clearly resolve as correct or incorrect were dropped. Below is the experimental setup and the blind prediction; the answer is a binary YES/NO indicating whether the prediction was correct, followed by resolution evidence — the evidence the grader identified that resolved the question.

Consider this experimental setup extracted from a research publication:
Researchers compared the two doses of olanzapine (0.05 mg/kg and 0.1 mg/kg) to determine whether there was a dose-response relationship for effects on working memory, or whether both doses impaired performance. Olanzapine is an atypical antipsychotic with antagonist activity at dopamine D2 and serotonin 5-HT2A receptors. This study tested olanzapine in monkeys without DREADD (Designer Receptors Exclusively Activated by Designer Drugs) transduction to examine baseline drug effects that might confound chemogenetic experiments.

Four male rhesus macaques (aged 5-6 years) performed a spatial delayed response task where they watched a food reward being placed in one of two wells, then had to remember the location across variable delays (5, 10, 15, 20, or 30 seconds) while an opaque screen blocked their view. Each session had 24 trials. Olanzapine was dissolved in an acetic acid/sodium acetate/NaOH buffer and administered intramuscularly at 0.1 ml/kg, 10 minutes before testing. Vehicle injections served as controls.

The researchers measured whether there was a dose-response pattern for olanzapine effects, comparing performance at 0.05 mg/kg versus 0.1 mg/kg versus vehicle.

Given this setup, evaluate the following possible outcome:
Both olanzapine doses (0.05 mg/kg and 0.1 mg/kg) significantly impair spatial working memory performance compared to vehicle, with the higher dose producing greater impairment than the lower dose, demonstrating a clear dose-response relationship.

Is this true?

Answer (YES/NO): NO